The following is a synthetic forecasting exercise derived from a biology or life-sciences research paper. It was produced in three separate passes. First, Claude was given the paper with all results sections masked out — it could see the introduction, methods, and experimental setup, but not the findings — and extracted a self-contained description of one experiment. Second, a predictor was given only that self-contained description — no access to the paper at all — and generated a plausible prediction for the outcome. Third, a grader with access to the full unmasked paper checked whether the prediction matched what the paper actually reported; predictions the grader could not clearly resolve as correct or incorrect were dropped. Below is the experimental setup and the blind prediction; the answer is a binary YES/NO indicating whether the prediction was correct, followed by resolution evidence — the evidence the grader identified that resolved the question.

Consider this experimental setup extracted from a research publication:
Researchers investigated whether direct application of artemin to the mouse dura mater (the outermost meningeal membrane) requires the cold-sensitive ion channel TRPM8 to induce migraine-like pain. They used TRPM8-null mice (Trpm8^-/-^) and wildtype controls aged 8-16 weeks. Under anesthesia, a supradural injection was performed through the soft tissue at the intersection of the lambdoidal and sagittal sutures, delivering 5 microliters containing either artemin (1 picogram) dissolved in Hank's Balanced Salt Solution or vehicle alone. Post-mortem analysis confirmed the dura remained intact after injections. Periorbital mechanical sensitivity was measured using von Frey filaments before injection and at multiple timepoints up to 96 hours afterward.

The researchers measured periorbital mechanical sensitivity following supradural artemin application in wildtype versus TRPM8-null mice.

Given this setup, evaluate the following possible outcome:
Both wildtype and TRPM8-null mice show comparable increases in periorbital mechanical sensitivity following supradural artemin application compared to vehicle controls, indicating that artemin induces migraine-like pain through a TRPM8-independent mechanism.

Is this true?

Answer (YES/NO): NO